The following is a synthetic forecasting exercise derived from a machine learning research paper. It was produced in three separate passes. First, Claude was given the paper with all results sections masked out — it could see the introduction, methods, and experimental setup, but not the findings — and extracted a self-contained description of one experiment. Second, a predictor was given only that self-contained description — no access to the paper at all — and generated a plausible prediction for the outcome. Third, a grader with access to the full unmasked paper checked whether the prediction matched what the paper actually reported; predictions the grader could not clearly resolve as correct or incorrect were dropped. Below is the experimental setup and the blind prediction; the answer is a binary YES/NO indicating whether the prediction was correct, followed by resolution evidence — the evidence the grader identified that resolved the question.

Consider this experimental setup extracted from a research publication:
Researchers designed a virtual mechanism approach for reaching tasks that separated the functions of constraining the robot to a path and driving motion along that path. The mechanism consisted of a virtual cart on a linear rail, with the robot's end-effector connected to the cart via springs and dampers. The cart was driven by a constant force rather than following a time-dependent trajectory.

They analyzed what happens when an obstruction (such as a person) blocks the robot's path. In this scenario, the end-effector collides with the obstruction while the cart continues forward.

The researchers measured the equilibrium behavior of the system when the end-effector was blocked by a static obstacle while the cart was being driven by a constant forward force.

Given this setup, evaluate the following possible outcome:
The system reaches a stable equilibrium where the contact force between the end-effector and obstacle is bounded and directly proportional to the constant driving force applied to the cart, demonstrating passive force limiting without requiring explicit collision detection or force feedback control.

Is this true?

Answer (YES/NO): YES